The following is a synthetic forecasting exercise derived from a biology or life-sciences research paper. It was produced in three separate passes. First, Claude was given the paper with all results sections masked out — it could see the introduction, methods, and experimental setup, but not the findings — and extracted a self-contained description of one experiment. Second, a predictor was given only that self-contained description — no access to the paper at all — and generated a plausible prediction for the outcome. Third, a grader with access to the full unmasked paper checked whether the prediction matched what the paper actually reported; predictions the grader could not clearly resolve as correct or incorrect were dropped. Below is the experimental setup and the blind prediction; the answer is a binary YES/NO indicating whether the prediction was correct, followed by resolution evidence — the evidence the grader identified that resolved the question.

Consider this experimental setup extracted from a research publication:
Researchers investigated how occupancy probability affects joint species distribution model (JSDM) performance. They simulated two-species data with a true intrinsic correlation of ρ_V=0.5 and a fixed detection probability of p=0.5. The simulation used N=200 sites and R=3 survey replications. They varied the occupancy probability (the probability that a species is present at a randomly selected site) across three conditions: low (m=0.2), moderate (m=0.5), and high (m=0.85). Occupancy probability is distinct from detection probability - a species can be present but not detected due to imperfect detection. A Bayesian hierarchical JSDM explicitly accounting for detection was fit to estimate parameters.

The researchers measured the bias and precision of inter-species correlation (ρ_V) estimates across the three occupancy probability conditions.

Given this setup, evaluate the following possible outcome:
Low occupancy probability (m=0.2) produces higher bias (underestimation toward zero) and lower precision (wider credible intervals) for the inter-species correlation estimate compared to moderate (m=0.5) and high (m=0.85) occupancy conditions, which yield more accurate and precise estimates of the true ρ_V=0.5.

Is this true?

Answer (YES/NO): NO